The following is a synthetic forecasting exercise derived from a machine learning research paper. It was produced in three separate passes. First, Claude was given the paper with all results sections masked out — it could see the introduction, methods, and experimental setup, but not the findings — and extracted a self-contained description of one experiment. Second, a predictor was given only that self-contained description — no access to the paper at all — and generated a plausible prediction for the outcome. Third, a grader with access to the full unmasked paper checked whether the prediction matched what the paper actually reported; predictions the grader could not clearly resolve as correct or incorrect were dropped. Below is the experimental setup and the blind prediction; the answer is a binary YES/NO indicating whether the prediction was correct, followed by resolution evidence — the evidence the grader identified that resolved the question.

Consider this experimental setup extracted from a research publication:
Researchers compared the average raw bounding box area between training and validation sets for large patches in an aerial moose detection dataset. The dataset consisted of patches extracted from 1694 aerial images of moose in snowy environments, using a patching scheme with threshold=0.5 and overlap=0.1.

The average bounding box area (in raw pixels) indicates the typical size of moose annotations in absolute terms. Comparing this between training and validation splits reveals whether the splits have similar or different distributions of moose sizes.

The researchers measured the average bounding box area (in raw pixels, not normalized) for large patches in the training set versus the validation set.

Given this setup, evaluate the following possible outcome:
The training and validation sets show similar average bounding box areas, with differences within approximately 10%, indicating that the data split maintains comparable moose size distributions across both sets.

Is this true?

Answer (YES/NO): NO